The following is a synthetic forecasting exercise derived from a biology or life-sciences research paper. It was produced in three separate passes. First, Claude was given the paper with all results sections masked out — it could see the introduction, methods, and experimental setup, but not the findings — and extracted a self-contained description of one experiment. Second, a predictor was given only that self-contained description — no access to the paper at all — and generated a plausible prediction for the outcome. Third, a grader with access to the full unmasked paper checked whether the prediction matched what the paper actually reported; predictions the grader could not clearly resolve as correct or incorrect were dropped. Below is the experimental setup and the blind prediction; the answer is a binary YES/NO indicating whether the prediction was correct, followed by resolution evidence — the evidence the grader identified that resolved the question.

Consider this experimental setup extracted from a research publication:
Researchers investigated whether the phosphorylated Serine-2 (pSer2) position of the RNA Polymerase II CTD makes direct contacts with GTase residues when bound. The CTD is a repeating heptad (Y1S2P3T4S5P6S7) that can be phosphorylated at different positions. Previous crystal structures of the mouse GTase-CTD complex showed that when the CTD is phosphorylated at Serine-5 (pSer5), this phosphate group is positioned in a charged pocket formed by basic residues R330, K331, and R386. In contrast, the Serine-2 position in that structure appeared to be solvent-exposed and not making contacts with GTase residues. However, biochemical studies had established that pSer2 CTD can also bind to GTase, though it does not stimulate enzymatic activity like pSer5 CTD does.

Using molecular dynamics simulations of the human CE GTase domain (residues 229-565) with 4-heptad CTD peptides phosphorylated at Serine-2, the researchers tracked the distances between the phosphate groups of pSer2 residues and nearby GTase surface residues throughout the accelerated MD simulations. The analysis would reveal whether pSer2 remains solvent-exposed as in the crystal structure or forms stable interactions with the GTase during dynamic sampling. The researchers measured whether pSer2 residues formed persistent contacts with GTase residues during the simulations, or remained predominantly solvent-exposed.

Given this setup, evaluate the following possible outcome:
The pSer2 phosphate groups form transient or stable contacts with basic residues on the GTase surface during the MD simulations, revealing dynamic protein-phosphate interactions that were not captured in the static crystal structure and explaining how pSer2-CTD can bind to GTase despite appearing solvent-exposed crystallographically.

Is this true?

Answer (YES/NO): YES